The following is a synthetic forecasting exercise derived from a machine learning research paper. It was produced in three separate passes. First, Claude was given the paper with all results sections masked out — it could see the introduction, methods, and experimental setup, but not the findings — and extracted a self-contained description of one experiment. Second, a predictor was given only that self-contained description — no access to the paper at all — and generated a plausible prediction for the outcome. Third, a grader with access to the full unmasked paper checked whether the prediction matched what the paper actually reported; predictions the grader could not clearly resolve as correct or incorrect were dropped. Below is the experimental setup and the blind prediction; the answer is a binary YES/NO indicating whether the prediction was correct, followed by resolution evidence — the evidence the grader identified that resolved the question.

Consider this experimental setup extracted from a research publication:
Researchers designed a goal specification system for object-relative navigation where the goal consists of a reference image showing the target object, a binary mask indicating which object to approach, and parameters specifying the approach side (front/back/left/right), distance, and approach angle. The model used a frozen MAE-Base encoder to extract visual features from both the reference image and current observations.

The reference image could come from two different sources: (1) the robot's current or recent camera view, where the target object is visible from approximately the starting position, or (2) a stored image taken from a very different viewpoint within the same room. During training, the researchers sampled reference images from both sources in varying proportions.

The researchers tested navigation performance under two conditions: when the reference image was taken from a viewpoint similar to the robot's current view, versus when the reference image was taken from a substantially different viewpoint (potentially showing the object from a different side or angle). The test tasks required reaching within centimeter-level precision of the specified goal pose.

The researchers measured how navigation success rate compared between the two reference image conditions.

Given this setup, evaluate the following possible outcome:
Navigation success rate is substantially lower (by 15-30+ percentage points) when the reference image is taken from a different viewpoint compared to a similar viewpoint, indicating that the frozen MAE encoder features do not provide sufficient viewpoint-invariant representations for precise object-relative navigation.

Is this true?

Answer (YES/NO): NO